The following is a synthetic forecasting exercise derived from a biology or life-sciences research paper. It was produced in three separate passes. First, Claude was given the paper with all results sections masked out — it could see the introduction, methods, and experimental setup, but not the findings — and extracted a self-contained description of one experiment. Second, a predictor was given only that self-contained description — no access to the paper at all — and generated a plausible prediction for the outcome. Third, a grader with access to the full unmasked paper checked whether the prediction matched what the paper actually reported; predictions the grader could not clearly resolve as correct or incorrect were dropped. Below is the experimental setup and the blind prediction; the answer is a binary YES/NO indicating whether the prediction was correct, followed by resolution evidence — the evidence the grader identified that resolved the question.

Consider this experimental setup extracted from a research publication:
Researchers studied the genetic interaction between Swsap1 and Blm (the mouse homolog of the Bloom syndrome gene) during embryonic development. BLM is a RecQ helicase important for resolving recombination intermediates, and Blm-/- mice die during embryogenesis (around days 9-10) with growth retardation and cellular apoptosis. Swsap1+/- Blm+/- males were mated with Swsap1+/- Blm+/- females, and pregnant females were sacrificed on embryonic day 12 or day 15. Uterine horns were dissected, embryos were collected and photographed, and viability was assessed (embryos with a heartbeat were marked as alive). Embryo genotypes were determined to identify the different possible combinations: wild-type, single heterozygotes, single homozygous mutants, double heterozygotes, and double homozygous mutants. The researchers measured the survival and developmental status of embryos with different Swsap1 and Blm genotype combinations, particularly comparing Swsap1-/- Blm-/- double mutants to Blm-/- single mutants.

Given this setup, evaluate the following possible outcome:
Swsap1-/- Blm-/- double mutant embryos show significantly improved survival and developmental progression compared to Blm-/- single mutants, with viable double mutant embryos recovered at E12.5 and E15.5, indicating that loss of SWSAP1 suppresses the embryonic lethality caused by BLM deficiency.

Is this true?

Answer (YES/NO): YES